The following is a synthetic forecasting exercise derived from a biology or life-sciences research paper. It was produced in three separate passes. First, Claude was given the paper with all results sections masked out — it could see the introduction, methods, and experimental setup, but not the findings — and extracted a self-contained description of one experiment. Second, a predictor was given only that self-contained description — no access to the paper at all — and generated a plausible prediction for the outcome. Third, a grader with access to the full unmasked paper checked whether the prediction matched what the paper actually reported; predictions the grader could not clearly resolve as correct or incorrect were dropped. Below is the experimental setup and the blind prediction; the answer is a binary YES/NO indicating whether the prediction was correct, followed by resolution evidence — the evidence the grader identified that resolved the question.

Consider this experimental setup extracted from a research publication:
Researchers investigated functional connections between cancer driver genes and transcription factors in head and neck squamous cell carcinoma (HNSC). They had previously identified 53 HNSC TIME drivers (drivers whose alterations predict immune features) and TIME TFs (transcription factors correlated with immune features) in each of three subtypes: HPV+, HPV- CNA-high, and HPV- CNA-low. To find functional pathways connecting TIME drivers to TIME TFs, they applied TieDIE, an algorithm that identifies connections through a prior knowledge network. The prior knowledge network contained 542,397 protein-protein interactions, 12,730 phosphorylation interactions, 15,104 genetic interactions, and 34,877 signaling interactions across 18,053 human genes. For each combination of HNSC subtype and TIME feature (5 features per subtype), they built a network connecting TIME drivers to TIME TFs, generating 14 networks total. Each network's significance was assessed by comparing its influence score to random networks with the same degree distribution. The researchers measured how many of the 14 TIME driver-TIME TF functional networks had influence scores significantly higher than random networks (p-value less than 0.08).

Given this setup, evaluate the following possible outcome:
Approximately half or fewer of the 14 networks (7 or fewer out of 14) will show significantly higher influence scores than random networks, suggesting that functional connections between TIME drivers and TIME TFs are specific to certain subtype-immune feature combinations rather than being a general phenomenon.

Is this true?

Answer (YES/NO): YES